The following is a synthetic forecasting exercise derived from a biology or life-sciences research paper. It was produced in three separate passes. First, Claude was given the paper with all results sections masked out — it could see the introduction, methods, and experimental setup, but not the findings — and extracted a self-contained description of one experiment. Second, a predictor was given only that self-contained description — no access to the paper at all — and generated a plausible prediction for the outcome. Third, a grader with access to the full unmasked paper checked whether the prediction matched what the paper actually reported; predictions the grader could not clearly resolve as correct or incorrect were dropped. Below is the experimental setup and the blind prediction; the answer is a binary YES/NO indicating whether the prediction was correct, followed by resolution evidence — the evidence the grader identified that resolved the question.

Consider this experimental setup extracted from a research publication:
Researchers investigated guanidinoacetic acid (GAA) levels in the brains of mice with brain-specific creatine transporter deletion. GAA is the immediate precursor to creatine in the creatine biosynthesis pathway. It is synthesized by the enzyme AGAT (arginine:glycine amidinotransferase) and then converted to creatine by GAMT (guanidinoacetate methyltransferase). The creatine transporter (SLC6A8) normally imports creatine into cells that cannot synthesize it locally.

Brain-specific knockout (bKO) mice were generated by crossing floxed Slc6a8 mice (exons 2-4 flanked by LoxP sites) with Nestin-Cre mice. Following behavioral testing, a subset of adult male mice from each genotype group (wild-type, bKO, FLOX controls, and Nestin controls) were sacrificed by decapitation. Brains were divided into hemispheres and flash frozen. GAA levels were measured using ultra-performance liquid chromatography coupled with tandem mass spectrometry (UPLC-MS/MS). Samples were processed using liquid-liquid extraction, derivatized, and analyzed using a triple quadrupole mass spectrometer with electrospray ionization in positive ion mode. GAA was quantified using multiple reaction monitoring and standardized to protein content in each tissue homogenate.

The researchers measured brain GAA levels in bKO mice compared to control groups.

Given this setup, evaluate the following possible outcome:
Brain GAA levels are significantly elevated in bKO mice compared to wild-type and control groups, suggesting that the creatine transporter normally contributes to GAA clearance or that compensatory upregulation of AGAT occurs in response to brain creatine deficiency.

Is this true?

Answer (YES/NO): YES